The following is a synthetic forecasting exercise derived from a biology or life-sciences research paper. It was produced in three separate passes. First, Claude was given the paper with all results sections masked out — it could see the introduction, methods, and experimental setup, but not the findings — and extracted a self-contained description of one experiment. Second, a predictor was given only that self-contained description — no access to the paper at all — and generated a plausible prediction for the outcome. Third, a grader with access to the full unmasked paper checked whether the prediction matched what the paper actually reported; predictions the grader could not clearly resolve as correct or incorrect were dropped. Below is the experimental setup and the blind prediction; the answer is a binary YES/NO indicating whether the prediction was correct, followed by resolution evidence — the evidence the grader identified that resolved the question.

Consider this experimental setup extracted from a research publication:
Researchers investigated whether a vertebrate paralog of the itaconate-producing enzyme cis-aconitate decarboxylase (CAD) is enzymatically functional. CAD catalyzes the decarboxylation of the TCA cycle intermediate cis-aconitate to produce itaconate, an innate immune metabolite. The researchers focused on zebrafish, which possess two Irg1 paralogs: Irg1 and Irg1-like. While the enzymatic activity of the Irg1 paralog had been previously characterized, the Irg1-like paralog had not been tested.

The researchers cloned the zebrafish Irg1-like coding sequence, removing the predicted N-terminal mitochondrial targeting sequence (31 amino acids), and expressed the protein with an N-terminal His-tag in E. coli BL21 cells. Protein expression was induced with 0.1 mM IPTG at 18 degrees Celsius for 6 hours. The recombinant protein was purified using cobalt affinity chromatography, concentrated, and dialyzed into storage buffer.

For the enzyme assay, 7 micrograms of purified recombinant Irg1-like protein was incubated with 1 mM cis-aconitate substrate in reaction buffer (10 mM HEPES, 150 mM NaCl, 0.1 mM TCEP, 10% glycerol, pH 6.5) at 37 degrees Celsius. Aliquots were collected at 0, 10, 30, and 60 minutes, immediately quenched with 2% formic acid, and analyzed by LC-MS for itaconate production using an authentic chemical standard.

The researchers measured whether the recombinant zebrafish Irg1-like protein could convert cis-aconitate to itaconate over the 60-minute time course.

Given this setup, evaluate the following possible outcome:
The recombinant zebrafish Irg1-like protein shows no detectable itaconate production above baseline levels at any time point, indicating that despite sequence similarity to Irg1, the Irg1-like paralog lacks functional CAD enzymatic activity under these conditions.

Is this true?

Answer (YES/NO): NO